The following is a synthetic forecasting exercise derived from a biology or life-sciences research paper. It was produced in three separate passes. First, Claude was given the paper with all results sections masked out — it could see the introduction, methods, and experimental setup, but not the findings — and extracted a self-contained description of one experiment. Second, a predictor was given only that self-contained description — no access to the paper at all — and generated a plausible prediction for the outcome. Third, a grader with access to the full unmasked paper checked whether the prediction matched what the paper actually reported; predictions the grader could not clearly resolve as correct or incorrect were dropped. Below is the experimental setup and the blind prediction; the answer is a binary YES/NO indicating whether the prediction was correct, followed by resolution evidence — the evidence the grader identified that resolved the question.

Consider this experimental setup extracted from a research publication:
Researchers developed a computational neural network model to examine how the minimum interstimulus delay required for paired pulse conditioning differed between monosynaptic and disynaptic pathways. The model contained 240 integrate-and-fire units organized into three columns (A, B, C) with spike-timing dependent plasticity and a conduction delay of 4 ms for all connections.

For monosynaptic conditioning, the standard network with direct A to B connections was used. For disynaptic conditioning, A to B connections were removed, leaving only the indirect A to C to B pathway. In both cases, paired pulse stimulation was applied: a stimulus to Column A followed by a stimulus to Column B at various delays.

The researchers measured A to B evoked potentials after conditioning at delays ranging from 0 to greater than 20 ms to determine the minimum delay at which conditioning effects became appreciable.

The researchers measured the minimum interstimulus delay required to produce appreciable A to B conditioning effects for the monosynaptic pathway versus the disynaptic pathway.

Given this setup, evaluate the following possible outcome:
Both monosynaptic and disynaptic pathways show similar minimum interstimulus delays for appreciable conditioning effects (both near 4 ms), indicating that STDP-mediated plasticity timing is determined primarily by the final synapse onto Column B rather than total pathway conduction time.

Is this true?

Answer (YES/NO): NO